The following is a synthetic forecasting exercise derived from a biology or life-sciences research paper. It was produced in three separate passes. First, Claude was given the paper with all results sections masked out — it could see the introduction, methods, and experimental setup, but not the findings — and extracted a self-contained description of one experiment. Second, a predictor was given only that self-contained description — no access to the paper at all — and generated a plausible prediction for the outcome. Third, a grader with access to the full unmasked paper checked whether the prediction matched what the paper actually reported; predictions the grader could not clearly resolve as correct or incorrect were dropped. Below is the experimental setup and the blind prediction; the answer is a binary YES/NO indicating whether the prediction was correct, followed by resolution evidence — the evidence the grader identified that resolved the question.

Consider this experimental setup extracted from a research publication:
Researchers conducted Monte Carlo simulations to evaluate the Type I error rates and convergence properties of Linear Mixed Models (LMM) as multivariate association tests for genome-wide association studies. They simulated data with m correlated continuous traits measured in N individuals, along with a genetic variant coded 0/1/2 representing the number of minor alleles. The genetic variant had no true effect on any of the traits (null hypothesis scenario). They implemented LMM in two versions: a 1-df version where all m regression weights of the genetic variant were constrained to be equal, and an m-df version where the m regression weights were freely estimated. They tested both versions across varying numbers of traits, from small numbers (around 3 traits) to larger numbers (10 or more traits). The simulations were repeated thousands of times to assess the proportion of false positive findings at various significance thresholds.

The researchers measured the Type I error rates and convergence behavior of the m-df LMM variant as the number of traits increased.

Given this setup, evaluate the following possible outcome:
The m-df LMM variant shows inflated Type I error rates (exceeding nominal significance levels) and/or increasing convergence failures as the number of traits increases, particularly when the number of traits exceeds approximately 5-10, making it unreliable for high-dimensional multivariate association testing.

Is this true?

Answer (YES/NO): YES